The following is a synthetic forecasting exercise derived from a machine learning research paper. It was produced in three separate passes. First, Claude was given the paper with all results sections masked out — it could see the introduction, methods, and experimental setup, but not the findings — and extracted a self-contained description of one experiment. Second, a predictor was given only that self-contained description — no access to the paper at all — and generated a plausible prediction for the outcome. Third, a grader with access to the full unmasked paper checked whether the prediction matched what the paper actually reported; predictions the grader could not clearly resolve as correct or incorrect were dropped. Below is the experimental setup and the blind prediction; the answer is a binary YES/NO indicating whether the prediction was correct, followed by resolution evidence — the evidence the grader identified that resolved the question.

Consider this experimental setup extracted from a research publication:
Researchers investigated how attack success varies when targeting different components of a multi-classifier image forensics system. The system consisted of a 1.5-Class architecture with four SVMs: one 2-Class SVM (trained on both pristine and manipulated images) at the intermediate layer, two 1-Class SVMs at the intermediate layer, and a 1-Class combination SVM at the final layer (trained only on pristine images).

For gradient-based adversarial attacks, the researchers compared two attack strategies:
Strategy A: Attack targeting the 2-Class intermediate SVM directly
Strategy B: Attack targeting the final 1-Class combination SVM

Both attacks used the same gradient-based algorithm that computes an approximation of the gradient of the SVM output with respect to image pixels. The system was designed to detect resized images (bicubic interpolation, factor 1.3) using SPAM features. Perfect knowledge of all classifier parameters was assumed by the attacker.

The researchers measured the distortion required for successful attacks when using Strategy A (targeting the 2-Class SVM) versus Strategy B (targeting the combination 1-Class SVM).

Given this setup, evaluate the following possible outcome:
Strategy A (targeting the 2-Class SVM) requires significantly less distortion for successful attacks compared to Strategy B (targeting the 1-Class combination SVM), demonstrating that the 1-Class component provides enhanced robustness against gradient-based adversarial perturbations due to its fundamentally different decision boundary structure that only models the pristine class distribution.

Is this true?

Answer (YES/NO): YES